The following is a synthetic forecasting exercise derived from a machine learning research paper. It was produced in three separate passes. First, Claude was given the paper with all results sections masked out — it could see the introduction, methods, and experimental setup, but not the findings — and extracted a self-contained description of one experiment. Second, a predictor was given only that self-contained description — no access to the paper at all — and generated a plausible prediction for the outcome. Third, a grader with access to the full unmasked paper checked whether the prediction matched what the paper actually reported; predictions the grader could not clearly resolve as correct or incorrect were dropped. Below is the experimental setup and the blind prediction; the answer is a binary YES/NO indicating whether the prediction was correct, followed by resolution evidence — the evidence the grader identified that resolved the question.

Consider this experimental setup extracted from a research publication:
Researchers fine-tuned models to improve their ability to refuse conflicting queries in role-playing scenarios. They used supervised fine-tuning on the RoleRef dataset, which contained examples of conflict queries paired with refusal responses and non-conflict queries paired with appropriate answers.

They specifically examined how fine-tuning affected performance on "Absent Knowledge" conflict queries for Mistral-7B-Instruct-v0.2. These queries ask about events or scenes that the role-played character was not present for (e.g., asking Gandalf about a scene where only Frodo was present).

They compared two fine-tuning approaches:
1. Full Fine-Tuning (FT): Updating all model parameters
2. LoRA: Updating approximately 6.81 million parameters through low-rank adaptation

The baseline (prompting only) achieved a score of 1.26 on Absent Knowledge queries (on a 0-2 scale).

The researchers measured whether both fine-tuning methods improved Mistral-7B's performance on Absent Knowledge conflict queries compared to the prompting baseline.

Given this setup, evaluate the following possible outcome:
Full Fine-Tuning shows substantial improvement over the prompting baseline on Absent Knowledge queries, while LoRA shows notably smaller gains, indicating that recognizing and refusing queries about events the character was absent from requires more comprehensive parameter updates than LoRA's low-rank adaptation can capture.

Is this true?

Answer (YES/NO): NO